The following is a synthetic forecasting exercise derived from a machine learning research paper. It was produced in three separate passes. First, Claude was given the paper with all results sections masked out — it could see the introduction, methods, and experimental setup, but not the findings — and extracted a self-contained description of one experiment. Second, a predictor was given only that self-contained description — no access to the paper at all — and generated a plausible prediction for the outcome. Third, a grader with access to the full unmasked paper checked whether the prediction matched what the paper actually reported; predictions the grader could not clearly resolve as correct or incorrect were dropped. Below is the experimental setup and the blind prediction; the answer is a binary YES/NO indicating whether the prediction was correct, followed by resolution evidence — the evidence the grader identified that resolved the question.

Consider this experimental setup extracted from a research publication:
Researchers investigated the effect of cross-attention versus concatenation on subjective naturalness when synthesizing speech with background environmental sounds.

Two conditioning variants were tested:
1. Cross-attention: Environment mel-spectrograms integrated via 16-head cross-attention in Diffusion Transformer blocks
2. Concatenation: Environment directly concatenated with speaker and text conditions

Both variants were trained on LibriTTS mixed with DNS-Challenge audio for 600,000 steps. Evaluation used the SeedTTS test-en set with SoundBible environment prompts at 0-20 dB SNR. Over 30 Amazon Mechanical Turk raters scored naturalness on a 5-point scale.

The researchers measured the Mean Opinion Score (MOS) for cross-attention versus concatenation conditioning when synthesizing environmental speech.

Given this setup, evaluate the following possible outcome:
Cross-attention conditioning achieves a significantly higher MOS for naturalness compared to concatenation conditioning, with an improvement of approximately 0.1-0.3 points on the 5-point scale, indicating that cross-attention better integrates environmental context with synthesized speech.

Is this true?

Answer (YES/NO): YES